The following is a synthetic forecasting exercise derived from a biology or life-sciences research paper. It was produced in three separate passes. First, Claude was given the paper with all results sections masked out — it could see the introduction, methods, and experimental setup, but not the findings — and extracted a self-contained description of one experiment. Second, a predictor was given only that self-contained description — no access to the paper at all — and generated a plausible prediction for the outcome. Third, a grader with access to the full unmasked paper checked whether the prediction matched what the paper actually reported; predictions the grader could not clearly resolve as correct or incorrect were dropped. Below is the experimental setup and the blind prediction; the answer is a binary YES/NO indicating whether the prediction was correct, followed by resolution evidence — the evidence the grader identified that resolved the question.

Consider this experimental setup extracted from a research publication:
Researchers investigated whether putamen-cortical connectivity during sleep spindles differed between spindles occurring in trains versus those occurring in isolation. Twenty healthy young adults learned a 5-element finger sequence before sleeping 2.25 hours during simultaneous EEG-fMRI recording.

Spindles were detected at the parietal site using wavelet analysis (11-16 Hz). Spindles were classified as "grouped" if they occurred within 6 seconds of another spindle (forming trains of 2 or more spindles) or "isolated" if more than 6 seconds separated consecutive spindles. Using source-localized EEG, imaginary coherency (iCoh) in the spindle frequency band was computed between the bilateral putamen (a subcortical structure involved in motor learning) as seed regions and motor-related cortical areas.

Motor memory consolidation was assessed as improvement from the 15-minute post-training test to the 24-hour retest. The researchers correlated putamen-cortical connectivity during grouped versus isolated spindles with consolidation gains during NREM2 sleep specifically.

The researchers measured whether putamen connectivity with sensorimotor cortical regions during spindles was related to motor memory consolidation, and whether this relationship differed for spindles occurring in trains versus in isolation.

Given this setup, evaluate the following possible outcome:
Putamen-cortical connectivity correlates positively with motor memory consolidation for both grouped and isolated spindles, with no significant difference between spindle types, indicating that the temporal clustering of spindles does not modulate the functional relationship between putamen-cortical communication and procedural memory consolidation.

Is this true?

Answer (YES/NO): NO